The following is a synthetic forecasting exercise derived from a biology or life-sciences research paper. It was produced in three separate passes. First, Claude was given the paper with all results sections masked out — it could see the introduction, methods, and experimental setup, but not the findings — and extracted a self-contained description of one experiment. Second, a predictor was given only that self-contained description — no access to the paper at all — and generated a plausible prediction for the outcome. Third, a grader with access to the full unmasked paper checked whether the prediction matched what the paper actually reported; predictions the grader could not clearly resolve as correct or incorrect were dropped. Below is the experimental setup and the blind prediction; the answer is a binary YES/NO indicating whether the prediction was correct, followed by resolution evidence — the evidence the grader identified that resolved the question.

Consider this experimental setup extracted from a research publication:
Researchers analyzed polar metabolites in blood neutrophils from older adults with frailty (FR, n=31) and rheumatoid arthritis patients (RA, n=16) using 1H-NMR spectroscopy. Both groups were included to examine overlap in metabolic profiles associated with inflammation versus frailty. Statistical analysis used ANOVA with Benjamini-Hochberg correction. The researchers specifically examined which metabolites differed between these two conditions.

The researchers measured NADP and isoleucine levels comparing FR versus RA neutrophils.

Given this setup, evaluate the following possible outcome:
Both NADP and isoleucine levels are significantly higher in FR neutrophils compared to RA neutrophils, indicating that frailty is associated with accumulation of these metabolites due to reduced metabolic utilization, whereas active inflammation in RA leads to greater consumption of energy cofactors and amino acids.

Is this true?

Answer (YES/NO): NO